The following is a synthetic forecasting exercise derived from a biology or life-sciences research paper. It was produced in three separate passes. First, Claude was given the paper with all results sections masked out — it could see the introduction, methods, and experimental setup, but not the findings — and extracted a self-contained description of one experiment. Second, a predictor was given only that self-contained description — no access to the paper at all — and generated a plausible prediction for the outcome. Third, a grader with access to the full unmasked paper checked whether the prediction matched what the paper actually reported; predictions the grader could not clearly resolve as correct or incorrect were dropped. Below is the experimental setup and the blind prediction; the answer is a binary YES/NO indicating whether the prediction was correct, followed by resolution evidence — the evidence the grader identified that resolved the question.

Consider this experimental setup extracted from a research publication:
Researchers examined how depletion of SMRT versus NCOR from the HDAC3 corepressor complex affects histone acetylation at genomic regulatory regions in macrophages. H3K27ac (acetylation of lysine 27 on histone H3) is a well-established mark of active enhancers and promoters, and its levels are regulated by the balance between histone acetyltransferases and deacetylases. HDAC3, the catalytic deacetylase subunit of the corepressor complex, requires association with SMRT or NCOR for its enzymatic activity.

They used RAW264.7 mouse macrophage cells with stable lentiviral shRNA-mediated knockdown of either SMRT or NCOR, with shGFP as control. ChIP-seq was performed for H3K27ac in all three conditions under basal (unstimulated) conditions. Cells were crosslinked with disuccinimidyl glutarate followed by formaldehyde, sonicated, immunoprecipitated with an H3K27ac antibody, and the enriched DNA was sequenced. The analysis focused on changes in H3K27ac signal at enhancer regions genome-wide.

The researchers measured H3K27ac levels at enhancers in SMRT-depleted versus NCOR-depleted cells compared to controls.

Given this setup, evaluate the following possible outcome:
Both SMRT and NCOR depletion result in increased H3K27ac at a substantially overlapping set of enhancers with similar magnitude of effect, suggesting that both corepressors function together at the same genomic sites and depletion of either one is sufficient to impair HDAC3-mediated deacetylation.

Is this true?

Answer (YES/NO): NO